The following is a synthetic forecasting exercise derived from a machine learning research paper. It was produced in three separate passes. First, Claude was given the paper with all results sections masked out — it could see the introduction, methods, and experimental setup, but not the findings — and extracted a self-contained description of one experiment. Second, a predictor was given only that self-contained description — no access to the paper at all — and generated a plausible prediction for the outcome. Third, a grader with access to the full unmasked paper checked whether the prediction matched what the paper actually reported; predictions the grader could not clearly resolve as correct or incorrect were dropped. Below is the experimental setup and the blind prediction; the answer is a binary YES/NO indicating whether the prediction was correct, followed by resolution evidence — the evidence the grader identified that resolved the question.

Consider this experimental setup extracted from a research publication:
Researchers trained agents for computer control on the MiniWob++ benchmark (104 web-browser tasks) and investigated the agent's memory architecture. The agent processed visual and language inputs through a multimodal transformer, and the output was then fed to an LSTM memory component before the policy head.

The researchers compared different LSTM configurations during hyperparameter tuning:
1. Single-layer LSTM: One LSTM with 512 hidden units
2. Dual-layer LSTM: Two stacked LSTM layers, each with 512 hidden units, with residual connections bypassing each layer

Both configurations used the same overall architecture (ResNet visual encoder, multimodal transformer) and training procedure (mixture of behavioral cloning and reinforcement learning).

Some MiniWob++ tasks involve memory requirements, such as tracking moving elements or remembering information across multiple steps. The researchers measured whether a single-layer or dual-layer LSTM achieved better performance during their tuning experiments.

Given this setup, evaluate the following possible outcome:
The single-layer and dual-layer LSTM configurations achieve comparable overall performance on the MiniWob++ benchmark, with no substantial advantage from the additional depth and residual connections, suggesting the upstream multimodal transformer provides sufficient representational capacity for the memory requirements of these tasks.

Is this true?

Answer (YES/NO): NO